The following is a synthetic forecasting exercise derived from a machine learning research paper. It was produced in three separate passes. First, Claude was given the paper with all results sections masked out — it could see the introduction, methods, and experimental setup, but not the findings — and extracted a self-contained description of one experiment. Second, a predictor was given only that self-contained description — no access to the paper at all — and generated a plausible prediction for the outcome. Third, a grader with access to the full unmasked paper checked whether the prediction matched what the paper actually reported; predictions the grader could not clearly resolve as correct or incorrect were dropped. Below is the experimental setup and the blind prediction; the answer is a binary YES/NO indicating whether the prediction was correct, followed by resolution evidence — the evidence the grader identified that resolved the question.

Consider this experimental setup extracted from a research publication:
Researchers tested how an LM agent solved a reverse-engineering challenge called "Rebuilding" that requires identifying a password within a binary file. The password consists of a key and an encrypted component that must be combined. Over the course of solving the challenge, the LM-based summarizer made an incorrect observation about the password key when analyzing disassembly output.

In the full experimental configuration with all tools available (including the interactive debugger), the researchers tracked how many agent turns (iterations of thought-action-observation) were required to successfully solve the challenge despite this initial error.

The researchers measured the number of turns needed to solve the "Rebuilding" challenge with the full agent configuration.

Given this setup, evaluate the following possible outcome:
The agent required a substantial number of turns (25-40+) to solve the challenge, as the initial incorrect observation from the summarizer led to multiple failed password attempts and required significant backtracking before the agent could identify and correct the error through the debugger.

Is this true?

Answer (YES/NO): NO